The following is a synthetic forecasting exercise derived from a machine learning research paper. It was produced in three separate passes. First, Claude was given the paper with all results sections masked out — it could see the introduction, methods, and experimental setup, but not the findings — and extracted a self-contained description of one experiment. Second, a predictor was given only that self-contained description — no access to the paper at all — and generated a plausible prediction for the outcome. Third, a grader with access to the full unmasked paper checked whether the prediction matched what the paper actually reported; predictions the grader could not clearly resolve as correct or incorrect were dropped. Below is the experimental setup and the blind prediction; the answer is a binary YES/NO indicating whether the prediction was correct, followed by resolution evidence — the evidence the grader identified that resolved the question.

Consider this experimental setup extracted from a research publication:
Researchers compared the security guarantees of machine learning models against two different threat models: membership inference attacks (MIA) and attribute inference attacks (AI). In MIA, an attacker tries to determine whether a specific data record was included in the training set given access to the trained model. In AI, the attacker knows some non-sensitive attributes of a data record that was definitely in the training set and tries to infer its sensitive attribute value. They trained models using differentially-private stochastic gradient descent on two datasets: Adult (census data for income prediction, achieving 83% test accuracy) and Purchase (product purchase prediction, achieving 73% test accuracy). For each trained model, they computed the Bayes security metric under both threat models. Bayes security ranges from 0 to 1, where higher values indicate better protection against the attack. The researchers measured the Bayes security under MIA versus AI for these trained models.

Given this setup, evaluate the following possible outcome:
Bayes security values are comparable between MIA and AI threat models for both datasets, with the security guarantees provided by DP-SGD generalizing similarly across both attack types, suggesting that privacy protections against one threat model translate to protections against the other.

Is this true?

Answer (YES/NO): NO